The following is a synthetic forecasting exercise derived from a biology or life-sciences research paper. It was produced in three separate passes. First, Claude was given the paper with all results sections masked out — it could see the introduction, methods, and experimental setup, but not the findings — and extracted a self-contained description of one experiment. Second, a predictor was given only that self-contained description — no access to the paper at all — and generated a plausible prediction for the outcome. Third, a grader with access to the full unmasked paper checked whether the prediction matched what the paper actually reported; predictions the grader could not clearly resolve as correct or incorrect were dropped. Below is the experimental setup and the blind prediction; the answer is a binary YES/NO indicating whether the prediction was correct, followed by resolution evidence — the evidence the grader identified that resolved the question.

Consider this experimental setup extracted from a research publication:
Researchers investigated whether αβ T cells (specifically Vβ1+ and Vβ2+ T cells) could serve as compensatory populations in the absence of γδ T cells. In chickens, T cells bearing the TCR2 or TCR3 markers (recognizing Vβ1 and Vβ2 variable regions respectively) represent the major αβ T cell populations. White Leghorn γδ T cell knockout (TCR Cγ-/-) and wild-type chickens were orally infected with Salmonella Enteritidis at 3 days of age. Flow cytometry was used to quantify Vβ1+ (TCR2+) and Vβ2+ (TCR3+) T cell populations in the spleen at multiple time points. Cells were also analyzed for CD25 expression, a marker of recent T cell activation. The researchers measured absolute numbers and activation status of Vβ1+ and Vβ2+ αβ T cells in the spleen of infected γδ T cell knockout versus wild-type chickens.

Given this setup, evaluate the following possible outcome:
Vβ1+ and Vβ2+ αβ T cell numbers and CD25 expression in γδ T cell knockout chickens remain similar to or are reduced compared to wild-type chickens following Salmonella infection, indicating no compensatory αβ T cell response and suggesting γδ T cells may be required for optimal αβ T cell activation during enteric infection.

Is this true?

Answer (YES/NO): NO